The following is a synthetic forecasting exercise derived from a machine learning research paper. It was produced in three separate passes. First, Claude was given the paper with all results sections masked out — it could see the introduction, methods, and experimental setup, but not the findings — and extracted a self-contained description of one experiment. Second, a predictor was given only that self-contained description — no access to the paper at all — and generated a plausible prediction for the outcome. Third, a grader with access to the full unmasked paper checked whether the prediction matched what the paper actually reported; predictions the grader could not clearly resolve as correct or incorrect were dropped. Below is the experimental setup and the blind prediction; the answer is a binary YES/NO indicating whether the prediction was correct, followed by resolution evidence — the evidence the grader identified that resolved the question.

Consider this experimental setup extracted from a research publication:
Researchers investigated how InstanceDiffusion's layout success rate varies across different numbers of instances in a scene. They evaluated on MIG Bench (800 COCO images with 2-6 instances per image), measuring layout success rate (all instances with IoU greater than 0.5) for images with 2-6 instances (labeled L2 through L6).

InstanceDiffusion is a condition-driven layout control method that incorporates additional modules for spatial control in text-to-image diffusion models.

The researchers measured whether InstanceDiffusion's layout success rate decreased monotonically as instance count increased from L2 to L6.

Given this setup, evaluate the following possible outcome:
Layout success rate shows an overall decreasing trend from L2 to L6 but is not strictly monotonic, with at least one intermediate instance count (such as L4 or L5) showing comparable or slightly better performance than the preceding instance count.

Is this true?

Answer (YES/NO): NO